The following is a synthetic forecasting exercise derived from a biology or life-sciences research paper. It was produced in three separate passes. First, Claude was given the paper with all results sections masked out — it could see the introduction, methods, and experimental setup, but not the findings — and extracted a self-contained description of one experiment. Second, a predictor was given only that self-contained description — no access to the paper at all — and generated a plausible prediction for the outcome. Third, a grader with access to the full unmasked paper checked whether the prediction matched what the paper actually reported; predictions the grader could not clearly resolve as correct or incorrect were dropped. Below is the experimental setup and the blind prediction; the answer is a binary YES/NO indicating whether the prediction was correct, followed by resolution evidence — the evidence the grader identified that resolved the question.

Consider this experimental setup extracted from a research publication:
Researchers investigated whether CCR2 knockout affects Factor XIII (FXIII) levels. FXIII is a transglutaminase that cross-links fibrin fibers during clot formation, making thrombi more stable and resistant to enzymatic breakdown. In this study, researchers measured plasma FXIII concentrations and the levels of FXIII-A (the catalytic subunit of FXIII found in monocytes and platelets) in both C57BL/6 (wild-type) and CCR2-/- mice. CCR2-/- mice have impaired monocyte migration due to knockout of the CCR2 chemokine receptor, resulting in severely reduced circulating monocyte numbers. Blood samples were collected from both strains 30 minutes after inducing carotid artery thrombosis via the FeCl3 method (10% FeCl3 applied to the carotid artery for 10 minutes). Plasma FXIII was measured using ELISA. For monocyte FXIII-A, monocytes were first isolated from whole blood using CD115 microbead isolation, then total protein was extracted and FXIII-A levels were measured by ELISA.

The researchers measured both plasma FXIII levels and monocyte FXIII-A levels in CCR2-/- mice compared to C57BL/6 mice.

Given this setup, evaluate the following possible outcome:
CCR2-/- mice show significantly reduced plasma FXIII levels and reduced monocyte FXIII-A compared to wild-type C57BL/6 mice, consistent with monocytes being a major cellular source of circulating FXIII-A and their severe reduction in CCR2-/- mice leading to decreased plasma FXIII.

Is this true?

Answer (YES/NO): YES